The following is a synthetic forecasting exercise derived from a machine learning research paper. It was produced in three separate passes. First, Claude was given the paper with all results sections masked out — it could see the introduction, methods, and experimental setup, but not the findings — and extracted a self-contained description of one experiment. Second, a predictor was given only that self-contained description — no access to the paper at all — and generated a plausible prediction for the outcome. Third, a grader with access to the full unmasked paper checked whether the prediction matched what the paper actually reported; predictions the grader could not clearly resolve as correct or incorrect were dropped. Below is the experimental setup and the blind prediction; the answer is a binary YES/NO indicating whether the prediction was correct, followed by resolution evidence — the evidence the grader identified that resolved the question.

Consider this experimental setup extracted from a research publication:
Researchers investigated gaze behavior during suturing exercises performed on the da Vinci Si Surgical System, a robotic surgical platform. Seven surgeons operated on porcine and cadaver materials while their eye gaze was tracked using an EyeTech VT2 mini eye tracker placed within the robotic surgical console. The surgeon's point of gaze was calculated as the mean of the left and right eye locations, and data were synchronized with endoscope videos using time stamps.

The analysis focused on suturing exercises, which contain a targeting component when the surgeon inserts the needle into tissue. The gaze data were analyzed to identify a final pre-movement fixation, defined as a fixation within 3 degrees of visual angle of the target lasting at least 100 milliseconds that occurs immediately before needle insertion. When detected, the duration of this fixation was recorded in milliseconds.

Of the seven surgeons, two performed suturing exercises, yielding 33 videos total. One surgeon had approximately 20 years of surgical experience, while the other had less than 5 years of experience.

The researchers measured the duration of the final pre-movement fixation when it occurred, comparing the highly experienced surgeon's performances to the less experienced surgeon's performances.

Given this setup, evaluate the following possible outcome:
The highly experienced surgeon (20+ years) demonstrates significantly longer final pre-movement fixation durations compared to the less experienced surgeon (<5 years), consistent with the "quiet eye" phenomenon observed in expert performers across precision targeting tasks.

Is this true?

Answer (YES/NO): YES